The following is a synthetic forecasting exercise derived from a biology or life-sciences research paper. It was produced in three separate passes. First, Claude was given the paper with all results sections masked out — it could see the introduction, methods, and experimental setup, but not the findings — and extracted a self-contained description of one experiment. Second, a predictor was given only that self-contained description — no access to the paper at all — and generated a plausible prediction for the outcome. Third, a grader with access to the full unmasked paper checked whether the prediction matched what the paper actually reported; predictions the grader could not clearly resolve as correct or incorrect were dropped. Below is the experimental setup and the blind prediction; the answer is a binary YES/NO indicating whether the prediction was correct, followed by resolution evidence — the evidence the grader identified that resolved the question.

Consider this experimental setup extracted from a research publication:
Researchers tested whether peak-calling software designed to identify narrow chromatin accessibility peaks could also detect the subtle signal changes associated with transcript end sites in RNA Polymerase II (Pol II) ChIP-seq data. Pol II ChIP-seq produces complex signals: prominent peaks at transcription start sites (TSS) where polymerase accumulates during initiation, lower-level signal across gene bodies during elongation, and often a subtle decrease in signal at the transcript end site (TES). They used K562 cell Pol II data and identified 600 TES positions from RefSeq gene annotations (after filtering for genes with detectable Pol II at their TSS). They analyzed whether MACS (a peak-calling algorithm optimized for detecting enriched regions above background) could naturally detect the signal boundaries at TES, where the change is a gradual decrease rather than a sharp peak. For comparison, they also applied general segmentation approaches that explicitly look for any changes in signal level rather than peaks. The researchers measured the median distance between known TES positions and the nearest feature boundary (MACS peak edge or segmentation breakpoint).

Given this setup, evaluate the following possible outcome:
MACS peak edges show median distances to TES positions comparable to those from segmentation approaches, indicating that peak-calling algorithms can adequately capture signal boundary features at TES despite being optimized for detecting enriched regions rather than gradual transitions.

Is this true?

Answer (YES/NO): NO